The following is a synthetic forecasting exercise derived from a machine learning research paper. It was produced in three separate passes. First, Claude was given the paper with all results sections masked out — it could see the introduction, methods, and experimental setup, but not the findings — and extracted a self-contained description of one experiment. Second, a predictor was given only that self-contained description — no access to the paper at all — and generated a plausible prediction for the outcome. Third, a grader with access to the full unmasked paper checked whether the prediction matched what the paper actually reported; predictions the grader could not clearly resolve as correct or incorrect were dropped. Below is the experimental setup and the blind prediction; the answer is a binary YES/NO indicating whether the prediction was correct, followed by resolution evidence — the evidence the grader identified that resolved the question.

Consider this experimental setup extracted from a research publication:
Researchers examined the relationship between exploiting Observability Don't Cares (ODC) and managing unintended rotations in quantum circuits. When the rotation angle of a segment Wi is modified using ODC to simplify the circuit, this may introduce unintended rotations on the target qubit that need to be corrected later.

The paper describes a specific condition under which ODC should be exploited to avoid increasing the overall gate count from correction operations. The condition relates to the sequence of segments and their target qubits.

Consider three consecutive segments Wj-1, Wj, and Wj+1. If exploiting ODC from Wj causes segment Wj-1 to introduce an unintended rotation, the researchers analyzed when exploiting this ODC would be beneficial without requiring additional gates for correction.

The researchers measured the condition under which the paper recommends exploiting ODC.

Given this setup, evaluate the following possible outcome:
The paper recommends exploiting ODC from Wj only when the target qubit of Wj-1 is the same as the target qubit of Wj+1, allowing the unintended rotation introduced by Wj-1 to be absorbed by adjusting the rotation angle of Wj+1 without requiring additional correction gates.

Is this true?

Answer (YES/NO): YES